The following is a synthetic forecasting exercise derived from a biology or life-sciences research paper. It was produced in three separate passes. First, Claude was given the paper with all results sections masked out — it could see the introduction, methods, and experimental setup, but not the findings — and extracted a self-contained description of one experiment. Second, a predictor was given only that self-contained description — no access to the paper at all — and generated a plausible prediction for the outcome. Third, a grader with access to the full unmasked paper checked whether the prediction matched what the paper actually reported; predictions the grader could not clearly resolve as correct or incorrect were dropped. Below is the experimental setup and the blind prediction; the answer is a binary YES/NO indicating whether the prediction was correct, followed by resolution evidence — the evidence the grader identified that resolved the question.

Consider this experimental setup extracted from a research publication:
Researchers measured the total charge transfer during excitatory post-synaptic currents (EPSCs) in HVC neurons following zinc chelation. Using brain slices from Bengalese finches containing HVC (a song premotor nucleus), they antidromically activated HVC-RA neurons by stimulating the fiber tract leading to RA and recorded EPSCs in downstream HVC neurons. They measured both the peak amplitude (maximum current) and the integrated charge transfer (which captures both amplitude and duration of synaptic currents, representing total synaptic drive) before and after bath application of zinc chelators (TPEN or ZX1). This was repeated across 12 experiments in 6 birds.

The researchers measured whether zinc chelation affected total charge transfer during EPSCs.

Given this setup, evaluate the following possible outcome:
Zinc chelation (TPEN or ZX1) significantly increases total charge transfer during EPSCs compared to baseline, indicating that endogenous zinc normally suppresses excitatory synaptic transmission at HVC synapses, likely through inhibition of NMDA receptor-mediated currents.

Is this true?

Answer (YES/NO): NO